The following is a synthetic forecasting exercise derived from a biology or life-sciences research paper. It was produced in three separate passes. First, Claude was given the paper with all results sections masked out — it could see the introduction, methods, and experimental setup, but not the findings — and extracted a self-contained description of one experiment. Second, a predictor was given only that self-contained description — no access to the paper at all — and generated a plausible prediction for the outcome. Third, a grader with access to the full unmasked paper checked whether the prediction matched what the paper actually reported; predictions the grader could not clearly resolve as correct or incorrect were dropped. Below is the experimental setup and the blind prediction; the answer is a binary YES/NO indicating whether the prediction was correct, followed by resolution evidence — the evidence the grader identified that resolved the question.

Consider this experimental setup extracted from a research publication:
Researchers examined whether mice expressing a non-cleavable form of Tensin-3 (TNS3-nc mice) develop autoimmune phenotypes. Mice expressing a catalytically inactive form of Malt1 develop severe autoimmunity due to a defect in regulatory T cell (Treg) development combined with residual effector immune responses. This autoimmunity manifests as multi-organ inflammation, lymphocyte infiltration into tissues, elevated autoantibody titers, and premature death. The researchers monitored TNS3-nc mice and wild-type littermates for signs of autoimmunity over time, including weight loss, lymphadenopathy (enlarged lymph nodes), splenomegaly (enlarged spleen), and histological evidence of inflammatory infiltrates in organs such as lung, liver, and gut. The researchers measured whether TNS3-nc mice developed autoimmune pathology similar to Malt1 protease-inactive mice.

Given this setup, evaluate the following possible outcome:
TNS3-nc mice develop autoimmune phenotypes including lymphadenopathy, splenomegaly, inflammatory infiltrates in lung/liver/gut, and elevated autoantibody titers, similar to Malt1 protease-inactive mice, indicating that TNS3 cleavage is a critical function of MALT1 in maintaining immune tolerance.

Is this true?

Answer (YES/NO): NO